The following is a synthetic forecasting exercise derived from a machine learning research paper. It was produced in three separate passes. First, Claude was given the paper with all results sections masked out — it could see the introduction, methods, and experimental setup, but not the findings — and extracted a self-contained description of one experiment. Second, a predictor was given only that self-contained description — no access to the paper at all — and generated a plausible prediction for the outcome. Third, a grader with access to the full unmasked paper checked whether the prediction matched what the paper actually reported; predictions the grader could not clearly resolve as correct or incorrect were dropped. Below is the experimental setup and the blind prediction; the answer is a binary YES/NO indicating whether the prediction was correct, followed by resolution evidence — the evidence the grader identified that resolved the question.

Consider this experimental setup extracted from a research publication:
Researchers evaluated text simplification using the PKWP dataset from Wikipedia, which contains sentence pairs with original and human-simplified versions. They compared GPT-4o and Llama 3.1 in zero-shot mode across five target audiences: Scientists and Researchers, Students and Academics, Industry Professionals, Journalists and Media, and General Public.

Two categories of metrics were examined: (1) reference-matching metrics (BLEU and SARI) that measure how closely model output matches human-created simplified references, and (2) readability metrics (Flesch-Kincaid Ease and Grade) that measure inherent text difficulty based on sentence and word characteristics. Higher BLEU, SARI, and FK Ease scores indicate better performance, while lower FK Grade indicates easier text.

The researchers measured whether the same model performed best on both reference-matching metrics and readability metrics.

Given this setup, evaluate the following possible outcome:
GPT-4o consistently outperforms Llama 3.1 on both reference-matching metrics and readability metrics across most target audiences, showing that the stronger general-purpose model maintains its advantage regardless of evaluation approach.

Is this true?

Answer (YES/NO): NO